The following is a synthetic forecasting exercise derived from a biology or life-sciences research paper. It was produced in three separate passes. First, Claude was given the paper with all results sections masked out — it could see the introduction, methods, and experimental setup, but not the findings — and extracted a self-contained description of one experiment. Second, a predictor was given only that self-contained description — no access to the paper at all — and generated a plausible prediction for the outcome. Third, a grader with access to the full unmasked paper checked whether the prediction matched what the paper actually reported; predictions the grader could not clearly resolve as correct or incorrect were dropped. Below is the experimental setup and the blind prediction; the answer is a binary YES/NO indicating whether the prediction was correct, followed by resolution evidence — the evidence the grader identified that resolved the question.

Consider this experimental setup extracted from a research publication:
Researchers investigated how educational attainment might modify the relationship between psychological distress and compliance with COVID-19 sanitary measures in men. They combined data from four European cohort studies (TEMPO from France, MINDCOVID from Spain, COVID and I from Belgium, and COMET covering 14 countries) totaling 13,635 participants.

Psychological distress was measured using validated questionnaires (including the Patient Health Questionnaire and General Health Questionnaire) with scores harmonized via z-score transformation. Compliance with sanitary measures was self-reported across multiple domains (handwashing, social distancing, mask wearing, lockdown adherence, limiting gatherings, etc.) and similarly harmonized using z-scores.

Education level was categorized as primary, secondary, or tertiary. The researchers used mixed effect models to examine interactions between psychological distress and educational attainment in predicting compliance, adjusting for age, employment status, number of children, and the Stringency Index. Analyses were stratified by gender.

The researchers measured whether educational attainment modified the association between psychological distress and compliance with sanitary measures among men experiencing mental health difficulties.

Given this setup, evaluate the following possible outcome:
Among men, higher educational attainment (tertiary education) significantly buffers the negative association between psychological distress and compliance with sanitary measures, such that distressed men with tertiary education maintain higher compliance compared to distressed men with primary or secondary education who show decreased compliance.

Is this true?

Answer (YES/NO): NO